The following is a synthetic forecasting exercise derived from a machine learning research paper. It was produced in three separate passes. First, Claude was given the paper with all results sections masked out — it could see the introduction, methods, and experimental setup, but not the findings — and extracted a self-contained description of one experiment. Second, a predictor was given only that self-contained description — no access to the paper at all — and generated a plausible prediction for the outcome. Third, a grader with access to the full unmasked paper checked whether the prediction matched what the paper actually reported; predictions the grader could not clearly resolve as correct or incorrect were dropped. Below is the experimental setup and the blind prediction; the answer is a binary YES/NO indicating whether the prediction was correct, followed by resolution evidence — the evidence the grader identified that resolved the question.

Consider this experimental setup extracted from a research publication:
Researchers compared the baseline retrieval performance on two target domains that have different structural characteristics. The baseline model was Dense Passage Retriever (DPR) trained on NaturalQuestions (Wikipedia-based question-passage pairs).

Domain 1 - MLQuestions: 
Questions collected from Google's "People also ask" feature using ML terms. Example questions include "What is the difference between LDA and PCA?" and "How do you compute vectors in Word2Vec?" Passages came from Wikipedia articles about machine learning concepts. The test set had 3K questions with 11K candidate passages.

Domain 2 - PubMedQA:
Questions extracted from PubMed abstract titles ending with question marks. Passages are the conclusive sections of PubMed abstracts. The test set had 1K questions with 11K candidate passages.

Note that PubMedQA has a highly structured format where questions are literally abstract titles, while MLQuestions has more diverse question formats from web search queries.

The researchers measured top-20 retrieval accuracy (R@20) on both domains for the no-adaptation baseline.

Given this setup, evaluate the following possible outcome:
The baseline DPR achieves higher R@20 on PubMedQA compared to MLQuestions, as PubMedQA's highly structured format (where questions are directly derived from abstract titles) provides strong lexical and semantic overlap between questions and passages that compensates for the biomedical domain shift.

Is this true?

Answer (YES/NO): NO